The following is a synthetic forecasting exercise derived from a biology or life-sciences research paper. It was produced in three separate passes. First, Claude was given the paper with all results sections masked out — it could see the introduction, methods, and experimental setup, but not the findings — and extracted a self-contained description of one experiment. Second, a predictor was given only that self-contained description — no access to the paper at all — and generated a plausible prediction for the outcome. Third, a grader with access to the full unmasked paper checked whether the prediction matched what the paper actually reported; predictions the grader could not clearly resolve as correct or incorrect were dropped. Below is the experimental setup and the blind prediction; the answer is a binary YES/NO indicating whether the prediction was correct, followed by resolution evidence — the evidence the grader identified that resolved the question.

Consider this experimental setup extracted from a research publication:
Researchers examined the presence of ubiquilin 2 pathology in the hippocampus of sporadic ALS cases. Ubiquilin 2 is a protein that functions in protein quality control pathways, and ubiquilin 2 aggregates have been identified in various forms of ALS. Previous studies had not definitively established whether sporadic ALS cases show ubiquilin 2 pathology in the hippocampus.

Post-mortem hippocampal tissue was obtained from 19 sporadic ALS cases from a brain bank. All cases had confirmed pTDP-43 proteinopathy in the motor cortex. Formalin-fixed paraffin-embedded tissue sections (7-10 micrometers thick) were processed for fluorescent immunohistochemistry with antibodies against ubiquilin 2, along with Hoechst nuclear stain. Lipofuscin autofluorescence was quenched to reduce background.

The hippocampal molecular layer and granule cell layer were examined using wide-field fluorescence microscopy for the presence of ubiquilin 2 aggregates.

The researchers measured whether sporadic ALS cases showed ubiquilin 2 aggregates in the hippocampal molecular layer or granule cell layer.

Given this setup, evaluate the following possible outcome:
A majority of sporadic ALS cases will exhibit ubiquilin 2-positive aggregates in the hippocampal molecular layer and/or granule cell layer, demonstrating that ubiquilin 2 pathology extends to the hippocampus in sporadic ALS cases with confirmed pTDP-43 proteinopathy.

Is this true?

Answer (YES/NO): NO